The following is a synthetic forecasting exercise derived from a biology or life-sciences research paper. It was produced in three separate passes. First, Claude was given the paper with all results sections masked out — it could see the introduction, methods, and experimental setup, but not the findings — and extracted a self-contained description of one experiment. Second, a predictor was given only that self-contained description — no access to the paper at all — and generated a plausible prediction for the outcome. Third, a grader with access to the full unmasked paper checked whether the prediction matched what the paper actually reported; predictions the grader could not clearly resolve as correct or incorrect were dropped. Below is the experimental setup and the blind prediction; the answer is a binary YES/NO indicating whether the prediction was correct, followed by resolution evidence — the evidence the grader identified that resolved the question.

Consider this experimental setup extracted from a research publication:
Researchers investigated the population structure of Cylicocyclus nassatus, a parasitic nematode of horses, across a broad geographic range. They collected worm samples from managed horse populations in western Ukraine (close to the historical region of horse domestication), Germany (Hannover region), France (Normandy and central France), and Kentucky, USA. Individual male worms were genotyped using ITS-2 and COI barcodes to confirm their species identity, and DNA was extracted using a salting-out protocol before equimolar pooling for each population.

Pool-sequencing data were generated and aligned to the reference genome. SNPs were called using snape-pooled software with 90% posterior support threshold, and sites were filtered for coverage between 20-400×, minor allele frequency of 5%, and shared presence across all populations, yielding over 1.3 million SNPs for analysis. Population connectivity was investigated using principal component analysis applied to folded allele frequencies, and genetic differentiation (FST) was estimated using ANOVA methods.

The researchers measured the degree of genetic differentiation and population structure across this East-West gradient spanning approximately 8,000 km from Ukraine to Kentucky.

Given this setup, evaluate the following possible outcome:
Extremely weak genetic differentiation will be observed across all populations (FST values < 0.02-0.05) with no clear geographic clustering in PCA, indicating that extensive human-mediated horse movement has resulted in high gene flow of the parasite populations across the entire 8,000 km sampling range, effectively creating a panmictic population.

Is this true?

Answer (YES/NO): NO